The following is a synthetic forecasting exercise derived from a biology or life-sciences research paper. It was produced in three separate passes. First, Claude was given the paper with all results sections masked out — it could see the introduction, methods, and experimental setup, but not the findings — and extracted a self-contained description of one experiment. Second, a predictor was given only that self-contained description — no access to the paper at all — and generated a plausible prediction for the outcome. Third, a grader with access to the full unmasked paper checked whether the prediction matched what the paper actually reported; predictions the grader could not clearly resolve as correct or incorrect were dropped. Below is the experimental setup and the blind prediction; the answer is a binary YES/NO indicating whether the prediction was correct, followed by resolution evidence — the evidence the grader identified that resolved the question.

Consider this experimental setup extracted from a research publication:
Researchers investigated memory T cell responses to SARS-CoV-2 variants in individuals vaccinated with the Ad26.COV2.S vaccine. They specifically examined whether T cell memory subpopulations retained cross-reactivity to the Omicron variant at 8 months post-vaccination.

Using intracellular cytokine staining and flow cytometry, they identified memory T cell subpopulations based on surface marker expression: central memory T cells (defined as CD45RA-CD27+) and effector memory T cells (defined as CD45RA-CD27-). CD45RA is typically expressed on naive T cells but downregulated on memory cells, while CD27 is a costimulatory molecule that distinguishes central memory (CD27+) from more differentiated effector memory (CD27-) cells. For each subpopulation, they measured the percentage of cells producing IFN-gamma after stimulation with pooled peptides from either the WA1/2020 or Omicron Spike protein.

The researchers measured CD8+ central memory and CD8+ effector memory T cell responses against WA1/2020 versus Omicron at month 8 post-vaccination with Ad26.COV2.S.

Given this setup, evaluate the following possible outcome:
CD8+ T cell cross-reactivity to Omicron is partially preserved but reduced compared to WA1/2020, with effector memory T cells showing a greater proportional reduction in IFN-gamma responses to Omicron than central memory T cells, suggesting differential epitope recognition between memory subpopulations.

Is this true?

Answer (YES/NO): NO